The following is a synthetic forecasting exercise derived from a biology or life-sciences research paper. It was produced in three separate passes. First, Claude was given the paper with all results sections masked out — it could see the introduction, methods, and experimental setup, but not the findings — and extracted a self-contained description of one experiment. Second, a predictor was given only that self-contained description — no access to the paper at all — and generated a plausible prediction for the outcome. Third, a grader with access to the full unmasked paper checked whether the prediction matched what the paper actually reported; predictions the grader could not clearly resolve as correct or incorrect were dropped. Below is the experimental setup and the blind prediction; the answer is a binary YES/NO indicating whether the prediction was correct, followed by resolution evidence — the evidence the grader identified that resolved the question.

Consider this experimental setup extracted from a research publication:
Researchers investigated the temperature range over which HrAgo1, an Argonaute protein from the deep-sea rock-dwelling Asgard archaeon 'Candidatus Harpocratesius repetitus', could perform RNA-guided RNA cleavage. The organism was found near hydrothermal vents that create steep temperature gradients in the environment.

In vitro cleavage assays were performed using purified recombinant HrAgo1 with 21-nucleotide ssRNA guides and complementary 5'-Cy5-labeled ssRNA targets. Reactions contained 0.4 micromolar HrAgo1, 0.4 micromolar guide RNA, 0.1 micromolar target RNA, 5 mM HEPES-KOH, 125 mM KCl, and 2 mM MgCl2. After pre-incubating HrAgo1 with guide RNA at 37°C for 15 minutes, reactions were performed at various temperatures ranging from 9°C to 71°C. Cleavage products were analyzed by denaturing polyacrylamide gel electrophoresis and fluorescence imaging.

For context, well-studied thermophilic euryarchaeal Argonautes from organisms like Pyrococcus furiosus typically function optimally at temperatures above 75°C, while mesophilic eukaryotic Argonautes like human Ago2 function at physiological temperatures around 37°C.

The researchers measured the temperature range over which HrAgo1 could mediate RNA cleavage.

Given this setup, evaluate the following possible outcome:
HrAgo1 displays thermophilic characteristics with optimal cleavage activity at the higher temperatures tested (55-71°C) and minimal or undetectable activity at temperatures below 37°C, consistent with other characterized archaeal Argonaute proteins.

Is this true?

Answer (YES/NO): NO